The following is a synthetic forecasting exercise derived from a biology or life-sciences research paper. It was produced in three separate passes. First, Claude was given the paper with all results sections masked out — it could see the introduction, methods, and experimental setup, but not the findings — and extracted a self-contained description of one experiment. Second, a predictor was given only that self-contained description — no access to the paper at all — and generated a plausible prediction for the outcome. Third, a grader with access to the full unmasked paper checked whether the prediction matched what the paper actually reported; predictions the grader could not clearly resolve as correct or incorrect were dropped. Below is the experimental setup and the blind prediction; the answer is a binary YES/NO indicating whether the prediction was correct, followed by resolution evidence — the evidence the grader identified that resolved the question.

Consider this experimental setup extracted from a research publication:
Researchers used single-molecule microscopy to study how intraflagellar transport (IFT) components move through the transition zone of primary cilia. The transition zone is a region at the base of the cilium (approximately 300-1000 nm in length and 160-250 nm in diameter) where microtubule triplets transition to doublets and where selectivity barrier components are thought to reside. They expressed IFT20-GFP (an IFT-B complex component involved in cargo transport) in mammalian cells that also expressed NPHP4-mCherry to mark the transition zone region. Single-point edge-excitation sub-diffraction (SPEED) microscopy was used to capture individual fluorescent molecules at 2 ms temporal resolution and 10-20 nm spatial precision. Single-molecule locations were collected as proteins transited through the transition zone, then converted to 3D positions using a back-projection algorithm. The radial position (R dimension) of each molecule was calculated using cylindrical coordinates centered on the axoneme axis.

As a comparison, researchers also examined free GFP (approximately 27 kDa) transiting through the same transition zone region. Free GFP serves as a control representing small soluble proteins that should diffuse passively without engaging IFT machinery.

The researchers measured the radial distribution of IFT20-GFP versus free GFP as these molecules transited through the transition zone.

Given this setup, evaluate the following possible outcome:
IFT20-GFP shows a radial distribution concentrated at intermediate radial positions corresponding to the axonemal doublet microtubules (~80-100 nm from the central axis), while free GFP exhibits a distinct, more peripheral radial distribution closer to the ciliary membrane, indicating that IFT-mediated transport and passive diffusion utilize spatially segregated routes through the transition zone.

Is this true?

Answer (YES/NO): NO